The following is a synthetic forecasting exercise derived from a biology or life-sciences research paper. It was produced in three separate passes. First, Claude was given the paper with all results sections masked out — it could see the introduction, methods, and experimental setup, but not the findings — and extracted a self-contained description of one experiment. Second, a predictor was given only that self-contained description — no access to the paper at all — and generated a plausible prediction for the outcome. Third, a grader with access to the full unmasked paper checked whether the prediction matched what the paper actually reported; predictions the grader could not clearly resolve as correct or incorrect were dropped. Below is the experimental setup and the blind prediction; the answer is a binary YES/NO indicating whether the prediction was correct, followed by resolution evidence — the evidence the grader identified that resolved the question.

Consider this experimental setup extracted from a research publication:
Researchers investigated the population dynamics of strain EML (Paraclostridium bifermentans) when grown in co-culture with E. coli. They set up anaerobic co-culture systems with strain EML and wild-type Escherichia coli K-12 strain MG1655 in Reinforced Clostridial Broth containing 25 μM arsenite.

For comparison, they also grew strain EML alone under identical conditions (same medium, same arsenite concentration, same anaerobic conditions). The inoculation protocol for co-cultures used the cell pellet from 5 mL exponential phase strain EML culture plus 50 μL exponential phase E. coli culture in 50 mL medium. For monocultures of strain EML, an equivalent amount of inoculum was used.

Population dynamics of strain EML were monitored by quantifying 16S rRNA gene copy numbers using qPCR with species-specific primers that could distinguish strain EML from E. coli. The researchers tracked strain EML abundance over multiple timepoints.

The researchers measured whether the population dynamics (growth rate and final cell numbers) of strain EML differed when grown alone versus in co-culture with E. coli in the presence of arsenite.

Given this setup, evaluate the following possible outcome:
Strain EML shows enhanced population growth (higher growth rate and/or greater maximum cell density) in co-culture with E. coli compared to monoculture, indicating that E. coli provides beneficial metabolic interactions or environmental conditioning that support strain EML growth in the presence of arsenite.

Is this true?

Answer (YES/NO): NO